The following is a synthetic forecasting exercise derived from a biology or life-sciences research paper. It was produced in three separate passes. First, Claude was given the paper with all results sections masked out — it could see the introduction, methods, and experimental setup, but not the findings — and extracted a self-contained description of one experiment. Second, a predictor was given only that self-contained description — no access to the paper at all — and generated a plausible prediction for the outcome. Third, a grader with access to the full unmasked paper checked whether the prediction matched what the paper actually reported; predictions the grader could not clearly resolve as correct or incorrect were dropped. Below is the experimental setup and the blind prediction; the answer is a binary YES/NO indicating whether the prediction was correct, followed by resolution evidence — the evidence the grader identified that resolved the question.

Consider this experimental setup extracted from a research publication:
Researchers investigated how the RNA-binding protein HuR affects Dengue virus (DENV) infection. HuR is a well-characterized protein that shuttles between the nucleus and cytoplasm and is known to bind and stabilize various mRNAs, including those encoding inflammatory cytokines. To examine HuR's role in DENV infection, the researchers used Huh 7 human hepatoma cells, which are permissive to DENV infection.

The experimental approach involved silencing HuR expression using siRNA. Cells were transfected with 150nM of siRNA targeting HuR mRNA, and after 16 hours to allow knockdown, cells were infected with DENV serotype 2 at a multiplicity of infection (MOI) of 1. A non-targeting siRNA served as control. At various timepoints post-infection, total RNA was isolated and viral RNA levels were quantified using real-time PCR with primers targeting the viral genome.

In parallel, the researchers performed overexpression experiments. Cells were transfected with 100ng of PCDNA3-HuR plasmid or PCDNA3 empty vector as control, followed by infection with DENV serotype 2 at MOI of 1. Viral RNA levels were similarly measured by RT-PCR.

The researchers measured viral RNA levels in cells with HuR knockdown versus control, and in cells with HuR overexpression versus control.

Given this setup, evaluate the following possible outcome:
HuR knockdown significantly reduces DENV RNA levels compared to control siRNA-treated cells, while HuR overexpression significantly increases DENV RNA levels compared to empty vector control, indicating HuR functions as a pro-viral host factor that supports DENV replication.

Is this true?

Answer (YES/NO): NO